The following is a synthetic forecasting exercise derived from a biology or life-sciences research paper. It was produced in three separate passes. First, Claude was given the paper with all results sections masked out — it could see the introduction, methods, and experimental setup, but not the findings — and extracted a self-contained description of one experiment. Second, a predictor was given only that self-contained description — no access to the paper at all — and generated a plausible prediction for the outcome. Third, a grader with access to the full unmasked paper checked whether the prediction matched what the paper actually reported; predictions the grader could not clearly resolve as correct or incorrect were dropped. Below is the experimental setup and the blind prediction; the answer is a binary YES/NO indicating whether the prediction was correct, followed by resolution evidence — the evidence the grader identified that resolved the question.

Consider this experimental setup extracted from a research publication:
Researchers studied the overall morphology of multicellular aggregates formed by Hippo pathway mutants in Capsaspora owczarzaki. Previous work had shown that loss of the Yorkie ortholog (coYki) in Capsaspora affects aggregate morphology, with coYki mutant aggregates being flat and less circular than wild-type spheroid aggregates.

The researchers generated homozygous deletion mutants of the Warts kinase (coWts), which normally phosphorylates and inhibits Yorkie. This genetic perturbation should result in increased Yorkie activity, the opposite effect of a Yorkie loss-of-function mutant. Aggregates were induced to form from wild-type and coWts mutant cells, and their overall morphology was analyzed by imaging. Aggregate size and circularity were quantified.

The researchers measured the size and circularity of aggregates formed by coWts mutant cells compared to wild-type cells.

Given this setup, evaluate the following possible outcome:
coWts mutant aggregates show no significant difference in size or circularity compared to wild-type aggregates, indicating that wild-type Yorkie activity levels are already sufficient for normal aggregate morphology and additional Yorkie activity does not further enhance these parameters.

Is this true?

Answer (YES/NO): NO